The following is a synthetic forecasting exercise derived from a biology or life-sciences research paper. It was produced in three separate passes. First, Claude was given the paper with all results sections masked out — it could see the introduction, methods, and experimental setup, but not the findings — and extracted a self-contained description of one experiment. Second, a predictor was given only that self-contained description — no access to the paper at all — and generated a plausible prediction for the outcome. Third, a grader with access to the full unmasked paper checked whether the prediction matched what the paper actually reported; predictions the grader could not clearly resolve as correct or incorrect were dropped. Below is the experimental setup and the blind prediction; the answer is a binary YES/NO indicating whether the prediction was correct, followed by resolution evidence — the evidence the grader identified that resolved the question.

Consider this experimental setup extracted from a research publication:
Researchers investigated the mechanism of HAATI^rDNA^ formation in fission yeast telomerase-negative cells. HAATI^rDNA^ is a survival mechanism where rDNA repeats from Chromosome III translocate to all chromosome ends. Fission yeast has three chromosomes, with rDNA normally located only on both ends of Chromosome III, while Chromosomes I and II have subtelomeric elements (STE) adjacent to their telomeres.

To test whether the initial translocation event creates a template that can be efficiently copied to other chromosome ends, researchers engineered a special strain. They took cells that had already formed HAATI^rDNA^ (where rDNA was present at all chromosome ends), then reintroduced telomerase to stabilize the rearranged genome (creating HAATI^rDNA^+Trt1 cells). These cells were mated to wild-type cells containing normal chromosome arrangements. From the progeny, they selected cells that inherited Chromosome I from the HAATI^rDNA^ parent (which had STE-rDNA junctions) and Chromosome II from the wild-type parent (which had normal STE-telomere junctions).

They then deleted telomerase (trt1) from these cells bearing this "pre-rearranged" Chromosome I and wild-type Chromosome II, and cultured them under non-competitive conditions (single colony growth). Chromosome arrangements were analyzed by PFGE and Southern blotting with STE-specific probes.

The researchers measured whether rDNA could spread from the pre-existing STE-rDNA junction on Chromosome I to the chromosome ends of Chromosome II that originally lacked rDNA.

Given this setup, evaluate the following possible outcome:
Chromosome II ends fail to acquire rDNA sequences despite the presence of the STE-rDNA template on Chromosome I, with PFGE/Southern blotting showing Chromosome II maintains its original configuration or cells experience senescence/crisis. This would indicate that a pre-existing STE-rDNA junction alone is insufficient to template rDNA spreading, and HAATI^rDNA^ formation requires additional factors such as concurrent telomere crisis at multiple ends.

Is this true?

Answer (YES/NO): NO